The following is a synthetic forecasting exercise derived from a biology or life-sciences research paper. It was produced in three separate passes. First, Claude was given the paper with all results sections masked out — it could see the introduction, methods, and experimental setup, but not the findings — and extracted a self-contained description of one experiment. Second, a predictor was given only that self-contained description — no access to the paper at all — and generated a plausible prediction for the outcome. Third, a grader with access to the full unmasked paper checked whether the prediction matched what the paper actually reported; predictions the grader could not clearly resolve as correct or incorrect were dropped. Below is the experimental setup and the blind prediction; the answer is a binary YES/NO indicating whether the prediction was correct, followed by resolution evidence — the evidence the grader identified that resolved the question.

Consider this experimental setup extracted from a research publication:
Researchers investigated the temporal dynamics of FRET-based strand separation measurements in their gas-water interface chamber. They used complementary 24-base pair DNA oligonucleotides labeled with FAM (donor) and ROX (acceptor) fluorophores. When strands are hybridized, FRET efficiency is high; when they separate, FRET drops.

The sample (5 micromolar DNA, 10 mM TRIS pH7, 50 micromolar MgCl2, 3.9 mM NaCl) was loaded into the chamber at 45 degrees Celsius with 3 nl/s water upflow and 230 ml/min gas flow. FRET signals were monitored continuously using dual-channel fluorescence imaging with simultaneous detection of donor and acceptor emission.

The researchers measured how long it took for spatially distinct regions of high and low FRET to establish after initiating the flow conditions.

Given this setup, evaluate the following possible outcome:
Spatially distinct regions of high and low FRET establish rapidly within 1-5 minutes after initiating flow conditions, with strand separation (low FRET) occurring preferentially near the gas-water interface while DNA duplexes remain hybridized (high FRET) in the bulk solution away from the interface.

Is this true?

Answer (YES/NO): NO